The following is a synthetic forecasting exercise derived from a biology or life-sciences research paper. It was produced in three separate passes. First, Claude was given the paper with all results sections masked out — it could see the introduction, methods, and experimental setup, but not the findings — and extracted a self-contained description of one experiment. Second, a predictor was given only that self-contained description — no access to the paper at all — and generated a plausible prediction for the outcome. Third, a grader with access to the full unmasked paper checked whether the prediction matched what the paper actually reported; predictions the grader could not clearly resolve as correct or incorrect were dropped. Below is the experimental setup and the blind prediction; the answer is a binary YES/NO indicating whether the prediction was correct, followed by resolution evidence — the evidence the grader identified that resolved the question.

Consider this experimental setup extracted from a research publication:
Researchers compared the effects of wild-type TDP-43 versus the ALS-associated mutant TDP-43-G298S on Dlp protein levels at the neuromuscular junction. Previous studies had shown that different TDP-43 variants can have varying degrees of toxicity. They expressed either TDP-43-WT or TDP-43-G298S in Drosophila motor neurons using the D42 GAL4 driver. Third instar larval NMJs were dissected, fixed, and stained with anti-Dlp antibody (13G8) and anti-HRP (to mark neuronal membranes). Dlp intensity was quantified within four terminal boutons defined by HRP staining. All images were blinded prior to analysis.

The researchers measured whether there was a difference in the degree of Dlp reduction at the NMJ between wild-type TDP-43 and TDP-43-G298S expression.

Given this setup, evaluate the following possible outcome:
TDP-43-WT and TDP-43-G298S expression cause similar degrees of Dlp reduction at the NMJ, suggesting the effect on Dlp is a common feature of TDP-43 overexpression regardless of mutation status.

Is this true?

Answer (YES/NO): YES